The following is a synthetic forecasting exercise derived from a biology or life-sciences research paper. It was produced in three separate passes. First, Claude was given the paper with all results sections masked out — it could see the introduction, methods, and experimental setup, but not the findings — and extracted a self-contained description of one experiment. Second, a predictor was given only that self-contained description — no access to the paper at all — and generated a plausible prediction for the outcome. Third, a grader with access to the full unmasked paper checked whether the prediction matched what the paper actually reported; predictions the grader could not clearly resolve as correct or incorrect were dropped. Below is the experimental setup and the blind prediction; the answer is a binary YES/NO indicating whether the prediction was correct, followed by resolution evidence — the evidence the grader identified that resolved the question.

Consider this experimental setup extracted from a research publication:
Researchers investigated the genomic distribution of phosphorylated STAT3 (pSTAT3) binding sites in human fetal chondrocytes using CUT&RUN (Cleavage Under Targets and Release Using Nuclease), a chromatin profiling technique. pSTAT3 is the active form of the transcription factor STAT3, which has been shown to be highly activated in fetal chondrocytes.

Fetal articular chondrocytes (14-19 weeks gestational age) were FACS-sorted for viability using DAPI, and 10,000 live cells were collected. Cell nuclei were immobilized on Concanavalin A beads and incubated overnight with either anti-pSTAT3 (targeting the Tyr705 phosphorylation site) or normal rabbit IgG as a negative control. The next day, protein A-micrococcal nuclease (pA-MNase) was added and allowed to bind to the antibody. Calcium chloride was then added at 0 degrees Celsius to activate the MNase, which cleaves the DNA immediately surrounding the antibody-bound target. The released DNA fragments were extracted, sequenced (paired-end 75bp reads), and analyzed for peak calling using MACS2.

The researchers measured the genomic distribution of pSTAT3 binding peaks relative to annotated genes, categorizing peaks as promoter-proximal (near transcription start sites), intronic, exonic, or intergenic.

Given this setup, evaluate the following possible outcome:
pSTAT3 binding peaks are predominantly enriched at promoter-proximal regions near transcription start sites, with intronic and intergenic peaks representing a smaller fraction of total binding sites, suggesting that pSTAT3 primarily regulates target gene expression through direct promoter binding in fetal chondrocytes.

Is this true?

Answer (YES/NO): NO